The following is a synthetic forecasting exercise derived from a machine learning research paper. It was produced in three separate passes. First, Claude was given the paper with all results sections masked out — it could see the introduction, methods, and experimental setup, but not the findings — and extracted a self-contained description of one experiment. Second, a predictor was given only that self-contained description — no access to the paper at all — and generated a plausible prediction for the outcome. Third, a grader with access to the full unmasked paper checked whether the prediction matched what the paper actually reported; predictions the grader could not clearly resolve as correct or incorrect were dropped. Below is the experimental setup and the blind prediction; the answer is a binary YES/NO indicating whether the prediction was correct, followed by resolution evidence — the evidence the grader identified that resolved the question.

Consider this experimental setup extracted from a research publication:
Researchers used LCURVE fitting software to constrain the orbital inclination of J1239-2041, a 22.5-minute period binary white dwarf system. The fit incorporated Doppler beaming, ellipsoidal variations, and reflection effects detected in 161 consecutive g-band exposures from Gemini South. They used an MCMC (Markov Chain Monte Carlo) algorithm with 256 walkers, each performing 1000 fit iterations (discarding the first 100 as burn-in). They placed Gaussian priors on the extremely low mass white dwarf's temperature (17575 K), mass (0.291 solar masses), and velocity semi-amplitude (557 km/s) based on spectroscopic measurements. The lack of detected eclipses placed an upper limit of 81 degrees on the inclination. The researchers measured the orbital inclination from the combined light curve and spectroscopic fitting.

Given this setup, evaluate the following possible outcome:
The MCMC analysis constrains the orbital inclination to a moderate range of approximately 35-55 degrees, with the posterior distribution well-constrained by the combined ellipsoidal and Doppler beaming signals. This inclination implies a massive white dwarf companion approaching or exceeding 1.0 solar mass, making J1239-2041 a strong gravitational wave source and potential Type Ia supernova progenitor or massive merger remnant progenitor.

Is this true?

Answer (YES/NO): NO